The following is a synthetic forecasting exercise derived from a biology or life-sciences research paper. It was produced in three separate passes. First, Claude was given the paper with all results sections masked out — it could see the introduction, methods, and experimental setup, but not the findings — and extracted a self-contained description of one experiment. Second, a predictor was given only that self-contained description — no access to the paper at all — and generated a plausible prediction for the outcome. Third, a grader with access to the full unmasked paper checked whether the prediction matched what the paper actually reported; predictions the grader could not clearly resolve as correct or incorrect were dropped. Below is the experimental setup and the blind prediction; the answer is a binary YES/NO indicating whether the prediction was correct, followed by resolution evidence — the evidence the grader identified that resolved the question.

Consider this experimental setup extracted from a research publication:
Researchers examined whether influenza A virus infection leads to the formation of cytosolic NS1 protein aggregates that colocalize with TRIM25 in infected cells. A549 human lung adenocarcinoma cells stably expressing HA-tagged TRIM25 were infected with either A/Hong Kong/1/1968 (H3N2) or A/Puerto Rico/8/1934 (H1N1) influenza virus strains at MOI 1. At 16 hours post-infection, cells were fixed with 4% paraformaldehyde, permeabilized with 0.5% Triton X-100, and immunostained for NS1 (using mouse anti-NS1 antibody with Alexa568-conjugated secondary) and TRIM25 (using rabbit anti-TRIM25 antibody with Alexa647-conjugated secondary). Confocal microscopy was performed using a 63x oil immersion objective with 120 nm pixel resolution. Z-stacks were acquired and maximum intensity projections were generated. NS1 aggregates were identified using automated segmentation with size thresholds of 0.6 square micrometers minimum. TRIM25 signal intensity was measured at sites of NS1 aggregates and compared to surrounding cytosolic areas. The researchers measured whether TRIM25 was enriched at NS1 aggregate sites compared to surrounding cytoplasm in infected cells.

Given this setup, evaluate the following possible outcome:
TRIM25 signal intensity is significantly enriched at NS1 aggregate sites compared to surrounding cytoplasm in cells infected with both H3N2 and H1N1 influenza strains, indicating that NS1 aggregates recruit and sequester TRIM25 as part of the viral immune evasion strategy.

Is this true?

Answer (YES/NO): YES